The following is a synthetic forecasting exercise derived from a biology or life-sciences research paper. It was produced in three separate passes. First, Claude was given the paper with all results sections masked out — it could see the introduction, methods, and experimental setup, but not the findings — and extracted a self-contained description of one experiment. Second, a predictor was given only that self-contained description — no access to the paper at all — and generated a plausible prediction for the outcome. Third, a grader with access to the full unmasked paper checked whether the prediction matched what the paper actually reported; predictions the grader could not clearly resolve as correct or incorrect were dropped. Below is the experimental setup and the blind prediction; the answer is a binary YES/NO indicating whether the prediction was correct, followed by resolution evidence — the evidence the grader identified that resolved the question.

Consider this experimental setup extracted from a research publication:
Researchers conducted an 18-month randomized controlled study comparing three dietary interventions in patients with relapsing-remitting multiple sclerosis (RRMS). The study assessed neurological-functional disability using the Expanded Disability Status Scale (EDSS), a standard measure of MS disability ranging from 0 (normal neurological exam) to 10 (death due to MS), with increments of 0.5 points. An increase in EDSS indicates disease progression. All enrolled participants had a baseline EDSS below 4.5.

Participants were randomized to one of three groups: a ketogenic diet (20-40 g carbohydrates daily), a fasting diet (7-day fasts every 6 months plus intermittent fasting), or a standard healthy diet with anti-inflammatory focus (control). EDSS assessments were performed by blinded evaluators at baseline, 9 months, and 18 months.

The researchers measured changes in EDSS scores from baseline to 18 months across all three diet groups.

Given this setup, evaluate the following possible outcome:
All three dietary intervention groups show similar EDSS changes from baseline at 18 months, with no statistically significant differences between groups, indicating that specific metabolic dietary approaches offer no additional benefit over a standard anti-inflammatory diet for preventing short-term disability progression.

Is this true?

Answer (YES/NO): YES